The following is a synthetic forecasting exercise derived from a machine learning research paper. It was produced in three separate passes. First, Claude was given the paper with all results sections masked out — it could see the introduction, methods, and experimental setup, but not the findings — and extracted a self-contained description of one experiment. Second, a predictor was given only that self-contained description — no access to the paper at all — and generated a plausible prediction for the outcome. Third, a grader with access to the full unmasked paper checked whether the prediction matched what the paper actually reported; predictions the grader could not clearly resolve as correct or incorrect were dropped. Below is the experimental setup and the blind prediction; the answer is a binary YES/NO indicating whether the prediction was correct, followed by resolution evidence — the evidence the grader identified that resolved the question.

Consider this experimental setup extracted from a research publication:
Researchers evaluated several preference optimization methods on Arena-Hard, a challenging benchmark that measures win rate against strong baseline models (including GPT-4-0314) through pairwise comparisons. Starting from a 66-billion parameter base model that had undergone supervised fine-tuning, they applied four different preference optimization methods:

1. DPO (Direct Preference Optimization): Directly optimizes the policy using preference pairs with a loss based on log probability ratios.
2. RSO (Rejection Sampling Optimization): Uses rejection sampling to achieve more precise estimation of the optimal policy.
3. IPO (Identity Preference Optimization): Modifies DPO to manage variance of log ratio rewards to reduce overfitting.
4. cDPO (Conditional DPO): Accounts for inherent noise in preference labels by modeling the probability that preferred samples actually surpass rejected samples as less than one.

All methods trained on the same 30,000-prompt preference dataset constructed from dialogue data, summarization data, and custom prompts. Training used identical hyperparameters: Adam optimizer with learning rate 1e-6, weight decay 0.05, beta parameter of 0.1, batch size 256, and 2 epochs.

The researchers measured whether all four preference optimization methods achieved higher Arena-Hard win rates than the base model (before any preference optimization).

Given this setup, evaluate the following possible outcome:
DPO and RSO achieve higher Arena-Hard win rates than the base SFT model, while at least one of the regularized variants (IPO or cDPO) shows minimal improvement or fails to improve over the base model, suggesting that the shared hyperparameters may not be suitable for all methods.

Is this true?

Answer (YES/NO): YES